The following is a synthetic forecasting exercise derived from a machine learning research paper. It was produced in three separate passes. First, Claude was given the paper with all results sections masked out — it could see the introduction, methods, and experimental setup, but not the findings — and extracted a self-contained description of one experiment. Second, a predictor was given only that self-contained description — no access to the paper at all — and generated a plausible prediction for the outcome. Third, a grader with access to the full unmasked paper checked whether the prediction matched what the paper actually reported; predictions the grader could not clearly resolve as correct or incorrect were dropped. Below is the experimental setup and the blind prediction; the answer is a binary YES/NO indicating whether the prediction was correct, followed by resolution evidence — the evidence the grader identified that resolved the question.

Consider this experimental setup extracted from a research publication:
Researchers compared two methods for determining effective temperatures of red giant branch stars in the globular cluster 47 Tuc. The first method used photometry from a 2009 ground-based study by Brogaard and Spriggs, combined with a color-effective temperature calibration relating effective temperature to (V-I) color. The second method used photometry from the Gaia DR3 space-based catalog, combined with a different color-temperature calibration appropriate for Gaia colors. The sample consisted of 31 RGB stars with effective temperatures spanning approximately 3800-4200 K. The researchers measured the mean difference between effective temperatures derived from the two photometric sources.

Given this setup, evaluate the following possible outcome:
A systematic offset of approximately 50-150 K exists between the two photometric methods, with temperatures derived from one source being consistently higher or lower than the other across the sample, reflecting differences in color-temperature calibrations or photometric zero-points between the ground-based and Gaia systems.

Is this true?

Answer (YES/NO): NO